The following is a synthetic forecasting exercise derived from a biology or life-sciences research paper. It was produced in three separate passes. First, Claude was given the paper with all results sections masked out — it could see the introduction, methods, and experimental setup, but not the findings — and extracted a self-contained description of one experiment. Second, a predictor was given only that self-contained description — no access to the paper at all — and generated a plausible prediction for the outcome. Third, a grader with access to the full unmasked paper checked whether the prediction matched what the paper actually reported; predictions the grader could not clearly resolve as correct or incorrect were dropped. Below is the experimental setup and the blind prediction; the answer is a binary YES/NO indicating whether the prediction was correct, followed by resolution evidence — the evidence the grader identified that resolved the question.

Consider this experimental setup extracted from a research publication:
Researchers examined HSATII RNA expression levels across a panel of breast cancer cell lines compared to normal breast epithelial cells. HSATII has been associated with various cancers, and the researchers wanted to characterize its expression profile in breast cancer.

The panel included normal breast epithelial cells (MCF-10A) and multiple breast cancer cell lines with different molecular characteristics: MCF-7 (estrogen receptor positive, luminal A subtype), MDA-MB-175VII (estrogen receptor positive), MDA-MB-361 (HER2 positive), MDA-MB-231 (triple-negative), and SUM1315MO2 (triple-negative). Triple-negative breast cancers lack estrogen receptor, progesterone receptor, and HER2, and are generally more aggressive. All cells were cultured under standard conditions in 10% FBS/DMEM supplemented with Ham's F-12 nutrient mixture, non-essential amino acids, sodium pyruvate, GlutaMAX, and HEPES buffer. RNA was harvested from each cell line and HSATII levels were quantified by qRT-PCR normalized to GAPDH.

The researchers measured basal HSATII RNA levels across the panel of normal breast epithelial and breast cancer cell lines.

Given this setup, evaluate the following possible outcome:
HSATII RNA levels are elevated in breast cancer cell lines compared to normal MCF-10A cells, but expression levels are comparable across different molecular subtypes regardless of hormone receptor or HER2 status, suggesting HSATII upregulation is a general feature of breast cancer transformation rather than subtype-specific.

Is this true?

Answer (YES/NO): NO